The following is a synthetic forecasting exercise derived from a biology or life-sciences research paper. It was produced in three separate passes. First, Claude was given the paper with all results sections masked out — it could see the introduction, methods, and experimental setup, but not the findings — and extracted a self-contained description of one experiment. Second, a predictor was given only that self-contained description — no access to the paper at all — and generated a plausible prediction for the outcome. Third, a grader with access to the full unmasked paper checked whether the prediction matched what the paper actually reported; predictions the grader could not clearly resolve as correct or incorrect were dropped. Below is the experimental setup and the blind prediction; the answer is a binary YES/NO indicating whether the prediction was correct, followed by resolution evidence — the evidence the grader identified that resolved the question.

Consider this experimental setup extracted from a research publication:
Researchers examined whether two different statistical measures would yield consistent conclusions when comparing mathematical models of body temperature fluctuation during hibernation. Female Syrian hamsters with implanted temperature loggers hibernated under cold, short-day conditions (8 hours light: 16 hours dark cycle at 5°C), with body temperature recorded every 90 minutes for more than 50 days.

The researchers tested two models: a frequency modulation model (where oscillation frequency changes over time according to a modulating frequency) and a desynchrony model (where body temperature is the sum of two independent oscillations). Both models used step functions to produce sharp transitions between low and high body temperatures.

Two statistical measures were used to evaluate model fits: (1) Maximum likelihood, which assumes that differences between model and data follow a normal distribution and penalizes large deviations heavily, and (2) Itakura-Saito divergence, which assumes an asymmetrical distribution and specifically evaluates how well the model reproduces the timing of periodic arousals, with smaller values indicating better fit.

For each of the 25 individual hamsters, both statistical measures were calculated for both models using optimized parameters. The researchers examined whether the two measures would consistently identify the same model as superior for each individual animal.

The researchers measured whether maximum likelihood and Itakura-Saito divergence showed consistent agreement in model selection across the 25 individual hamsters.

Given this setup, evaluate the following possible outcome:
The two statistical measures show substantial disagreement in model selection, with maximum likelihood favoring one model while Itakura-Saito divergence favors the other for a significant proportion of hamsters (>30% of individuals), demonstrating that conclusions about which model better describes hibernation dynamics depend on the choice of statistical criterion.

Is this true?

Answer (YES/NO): NO